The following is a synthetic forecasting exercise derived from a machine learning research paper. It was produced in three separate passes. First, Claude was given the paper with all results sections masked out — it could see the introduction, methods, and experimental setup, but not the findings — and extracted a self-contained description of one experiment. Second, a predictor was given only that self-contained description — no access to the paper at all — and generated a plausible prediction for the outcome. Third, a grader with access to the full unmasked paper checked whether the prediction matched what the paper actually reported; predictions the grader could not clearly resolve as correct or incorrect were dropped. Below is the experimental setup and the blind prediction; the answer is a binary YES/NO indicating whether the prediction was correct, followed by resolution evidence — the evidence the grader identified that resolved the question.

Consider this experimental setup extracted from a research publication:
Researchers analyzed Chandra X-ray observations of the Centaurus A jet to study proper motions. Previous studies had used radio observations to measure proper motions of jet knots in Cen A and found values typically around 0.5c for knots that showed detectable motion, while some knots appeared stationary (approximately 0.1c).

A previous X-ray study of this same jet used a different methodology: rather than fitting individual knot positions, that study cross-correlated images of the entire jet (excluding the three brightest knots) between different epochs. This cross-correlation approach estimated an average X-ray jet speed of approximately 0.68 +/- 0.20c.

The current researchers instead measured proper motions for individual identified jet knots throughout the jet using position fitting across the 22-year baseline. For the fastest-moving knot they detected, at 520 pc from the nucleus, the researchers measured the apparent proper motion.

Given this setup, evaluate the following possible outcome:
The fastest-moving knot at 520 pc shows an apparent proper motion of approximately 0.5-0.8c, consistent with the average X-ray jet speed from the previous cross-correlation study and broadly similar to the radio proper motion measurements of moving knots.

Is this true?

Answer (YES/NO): NO